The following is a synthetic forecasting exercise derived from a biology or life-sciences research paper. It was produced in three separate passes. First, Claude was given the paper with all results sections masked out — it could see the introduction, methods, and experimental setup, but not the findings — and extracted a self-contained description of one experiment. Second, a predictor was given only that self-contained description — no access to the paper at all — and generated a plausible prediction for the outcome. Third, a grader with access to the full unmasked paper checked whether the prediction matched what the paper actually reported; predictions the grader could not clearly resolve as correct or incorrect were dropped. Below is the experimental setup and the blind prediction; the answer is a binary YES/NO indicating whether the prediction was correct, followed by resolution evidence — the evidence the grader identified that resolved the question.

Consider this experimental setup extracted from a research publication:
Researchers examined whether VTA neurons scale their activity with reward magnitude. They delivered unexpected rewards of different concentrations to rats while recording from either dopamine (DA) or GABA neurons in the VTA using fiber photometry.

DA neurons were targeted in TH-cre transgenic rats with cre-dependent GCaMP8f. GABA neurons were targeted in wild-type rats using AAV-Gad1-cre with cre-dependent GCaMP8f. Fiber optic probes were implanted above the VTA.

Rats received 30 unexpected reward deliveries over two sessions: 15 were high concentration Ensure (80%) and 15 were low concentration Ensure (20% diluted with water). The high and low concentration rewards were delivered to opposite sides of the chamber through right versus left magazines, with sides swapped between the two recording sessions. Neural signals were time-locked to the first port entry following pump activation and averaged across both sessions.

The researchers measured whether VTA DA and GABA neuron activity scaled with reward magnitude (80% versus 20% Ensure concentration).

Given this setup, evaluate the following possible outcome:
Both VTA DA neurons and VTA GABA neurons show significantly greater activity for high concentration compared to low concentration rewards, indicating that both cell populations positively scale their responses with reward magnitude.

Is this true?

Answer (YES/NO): NO